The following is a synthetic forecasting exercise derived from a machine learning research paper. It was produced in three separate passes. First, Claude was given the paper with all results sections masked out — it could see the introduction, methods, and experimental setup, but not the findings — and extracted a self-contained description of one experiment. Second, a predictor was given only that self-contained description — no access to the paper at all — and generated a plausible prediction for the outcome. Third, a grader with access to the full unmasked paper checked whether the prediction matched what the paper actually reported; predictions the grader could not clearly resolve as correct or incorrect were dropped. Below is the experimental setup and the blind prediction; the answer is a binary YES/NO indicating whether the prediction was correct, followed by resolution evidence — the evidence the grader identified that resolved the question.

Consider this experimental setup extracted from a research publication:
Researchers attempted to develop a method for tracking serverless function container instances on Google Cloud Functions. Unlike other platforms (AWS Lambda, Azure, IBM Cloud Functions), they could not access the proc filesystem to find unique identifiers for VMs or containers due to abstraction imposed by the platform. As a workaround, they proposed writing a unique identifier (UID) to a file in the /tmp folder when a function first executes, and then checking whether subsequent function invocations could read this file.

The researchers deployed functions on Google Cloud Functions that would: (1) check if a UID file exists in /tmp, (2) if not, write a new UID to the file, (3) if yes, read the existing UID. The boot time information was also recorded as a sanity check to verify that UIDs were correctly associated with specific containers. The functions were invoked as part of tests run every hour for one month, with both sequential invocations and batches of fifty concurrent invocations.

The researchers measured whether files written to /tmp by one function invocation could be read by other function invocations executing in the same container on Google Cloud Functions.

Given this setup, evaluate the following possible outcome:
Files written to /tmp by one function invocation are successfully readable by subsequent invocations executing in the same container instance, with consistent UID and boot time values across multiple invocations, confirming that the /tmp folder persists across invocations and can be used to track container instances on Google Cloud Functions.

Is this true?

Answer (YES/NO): YES